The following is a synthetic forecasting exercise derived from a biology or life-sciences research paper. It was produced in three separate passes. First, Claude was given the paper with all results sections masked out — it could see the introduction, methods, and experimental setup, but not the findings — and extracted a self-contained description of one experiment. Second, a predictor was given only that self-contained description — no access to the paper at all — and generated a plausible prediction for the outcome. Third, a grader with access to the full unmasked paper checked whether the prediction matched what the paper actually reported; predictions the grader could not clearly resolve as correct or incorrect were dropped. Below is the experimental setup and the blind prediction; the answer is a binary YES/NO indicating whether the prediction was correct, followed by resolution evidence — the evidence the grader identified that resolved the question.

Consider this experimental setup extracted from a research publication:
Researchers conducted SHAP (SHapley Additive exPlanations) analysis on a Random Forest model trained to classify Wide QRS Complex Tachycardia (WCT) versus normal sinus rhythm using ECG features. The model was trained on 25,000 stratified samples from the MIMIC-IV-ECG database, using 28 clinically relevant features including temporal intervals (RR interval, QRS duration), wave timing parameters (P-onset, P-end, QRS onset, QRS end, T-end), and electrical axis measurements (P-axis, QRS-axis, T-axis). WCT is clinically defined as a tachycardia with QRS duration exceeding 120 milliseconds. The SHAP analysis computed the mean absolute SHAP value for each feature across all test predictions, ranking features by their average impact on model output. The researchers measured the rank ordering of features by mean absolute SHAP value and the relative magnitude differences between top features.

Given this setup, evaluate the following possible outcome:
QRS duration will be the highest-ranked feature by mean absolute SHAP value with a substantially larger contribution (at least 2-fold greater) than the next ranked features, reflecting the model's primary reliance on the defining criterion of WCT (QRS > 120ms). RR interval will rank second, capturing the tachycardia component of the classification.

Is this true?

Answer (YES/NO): NO